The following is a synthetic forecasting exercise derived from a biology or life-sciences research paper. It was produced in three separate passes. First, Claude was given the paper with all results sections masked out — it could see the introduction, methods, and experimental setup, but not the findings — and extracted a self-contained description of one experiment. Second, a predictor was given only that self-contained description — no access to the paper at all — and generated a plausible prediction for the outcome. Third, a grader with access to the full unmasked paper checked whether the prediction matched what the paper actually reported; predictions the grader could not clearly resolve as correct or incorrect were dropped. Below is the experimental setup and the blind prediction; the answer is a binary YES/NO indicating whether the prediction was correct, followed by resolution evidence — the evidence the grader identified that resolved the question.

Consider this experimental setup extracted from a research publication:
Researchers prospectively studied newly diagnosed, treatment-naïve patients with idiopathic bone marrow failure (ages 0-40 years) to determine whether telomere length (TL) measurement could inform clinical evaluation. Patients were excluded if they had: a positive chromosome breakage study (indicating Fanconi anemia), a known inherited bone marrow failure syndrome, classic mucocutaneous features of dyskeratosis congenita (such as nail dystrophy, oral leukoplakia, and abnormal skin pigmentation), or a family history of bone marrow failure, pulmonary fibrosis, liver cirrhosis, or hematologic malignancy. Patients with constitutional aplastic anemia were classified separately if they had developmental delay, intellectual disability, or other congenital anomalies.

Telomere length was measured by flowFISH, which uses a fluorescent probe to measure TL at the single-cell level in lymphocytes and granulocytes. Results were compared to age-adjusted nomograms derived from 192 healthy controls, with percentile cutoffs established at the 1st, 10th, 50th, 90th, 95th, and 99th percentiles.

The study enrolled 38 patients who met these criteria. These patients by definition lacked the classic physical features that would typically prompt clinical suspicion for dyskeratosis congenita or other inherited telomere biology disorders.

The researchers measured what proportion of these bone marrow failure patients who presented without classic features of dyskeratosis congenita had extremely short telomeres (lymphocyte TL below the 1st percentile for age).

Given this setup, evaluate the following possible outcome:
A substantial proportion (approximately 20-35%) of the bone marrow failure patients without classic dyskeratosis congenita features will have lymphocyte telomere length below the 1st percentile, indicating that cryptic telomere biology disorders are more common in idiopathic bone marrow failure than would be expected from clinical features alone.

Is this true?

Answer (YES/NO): YES